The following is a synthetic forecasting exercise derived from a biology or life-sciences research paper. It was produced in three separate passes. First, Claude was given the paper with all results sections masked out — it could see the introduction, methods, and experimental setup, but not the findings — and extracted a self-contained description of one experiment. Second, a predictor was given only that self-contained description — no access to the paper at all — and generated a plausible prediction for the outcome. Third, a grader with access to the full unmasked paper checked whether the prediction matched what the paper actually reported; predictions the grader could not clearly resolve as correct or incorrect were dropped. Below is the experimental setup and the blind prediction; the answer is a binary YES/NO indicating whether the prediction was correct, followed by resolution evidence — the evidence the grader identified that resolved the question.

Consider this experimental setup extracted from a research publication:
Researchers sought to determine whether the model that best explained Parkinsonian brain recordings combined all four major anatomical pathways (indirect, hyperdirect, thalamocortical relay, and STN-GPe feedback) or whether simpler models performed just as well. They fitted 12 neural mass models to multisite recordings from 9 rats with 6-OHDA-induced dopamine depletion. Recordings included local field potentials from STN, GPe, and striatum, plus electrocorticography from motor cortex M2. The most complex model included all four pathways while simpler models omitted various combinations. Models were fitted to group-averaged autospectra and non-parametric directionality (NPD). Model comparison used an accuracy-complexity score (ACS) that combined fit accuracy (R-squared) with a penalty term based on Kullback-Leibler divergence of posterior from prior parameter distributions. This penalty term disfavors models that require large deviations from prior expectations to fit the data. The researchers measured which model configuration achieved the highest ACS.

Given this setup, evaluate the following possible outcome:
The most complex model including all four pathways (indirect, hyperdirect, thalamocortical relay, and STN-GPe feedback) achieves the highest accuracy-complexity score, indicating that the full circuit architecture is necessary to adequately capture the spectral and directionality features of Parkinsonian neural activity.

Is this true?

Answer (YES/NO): NO